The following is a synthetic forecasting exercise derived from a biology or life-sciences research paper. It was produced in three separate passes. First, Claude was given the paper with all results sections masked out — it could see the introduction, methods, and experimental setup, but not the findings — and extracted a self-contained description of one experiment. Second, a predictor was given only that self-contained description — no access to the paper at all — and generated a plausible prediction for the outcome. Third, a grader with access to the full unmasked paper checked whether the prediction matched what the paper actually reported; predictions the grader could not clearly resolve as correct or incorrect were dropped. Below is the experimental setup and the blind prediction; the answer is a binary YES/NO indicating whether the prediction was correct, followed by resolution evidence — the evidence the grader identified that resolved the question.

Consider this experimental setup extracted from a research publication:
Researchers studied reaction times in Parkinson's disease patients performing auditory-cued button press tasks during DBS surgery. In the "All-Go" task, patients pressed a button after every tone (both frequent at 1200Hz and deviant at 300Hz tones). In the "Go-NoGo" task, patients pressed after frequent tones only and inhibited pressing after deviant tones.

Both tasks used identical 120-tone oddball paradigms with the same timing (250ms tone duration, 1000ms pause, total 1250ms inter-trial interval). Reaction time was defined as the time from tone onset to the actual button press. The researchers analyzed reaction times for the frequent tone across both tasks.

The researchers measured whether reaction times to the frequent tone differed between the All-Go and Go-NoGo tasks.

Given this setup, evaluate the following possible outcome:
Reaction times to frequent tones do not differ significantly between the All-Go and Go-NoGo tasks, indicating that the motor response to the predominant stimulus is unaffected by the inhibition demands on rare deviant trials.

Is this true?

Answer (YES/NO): NO